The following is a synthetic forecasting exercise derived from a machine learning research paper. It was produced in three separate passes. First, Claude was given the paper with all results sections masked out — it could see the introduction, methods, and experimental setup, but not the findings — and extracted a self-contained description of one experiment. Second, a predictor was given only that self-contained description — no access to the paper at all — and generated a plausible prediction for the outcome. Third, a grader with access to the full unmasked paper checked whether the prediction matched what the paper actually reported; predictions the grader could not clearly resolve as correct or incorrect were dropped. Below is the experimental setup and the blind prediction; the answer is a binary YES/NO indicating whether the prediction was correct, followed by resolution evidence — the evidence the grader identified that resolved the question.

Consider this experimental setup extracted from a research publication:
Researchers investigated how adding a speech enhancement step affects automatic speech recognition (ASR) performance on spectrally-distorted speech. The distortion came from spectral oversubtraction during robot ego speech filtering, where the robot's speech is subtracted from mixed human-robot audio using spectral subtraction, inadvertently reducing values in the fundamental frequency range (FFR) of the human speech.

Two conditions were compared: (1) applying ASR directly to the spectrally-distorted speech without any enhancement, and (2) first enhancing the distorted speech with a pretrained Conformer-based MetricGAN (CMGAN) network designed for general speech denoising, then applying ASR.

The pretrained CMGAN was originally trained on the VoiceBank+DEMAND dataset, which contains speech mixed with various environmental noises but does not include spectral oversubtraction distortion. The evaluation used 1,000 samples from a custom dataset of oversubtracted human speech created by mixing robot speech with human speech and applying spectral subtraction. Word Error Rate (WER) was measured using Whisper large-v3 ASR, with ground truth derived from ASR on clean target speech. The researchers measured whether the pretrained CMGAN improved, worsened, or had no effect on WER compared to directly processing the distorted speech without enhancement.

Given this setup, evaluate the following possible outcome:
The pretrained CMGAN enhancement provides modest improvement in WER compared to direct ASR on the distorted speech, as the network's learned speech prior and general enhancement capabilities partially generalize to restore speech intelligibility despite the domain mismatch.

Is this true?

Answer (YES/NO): NO